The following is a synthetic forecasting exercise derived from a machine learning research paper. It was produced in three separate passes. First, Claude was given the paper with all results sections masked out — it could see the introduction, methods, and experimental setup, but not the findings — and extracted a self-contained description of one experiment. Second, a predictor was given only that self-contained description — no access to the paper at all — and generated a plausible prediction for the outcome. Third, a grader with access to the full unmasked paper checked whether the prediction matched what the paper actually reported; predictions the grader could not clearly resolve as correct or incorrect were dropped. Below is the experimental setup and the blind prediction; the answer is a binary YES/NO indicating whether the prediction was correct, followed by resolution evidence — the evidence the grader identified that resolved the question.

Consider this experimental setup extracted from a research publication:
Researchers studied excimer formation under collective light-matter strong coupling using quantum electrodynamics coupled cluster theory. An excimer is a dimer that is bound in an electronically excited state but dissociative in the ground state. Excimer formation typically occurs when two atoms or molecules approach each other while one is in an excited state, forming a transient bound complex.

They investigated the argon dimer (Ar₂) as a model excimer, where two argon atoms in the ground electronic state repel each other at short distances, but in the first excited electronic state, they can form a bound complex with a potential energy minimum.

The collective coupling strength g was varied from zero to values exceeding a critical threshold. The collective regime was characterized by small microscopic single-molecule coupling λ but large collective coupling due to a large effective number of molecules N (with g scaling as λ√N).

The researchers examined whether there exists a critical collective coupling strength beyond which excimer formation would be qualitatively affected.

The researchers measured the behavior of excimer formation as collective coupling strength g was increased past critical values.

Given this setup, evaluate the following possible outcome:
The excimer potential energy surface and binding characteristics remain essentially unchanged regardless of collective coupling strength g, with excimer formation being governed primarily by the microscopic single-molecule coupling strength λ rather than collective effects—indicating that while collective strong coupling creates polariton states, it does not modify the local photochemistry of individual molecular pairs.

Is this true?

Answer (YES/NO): NO